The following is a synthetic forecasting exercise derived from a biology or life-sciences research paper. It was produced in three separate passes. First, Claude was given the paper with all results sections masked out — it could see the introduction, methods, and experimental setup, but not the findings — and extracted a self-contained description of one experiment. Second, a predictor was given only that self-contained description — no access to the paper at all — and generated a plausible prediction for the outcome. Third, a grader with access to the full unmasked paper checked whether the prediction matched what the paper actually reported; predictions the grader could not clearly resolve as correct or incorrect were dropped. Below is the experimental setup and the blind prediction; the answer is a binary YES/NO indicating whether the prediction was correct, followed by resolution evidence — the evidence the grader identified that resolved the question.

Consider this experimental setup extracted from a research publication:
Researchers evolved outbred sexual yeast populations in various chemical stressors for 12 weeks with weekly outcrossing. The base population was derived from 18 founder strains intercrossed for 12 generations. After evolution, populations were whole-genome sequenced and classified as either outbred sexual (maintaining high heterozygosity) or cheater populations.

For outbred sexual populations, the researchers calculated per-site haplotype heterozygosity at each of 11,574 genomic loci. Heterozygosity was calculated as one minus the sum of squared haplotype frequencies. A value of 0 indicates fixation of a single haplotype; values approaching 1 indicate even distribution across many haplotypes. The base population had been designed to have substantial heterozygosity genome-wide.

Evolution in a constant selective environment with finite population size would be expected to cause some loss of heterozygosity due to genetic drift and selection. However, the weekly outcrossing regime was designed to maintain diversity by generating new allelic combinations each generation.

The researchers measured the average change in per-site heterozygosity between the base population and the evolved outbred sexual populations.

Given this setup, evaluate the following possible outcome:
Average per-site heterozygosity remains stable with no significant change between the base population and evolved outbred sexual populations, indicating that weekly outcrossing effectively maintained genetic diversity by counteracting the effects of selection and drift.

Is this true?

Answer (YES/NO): NO